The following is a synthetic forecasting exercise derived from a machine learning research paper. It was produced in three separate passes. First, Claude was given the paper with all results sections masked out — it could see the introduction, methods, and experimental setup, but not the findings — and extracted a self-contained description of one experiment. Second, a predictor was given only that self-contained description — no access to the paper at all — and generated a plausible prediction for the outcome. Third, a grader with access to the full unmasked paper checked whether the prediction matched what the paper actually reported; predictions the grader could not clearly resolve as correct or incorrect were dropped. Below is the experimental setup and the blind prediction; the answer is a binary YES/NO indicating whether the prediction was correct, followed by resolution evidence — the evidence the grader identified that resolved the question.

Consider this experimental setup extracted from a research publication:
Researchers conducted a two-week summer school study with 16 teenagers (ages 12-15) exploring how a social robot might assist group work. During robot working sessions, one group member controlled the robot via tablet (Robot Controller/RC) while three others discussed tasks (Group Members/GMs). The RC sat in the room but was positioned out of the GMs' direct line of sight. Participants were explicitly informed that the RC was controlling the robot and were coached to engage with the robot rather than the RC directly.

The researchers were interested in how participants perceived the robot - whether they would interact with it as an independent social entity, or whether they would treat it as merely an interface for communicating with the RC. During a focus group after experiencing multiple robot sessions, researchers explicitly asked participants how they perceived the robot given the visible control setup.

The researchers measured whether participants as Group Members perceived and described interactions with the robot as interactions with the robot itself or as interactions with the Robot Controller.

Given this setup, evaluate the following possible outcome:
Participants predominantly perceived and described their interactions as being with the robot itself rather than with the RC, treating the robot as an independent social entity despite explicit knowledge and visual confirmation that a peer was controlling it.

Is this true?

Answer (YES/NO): YES